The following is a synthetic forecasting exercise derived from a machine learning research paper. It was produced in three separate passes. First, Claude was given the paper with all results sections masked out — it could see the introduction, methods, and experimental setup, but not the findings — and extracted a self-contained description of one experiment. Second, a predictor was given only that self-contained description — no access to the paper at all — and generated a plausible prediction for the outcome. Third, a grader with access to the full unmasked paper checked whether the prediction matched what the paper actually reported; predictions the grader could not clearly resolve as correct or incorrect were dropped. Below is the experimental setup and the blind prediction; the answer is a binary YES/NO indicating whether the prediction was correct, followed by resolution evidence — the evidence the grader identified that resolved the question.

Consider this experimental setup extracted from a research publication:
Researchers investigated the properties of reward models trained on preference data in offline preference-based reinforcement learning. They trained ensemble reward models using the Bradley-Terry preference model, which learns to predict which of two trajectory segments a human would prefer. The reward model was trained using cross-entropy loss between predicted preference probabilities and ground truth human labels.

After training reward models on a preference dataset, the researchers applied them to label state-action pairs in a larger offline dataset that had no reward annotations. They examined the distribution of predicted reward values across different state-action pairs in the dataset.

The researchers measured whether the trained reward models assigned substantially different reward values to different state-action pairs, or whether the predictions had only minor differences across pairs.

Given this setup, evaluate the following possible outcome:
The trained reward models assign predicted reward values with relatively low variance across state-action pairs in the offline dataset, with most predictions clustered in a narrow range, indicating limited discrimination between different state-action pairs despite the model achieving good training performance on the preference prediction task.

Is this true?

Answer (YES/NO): YES